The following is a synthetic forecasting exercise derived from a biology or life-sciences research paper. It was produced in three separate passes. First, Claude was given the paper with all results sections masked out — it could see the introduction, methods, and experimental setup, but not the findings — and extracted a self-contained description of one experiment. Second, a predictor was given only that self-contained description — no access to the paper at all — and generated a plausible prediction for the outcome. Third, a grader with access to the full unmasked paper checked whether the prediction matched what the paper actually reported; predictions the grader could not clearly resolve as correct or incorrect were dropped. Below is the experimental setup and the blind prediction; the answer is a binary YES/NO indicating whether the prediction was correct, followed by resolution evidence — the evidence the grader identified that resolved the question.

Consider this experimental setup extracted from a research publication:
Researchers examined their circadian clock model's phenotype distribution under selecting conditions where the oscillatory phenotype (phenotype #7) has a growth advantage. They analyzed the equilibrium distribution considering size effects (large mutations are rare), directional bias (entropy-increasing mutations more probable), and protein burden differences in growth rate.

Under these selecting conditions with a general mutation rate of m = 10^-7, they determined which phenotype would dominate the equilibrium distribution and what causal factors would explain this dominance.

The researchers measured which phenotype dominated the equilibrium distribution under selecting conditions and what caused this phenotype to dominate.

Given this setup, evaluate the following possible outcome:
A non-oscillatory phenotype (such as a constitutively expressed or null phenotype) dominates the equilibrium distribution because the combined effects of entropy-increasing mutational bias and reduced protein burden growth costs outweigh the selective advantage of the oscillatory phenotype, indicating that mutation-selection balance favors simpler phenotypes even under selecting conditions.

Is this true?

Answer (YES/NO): NO